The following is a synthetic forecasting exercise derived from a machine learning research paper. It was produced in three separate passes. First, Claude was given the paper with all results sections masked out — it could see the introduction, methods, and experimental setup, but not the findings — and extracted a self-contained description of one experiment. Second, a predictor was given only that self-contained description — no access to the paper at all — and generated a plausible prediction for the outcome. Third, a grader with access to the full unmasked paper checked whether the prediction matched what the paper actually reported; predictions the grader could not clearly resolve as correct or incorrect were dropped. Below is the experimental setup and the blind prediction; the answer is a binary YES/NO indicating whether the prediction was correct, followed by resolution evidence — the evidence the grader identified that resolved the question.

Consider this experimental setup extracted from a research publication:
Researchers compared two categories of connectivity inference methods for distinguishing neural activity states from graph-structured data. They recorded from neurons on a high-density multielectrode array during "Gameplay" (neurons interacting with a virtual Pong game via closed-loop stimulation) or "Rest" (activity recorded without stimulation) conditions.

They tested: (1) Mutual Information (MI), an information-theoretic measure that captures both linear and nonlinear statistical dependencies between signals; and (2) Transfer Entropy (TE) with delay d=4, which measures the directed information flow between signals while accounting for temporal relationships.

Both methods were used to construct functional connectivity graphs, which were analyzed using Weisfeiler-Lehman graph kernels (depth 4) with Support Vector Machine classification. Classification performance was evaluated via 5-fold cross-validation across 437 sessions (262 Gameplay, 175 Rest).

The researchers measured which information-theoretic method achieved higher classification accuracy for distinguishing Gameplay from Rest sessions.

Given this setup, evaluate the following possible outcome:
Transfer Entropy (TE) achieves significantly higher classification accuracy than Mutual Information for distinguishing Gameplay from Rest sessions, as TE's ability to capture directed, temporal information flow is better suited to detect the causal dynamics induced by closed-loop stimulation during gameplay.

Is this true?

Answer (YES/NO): YES